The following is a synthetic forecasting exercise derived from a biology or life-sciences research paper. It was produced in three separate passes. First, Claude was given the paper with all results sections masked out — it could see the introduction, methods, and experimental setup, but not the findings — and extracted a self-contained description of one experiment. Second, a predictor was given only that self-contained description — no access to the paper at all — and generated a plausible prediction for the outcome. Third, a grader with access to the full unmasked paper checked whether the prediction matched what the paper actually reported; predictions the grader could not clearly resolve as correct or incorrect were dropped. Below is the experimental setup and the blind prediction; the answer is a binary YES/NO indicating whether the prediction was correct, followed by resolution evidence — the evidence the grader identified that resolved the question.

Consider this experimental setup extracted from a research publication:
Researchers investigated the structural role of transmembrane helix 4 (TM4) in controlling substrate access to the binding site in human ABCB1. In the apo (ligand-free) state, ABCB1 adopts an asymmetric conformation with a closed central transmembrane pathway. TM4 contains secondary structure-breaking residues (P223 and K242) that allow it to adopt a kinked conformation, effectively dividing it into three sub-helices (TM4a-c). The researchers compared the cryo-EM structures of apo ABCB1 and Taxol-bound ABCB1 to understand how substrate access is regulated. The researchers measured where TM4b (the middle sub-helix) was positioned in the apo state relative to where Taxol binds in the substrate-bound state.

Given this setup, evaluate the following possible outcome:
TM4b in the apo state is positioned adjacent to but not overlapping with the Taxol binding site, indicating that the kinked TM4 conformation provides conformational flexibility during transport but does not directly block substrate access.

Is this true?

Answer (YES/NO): NO